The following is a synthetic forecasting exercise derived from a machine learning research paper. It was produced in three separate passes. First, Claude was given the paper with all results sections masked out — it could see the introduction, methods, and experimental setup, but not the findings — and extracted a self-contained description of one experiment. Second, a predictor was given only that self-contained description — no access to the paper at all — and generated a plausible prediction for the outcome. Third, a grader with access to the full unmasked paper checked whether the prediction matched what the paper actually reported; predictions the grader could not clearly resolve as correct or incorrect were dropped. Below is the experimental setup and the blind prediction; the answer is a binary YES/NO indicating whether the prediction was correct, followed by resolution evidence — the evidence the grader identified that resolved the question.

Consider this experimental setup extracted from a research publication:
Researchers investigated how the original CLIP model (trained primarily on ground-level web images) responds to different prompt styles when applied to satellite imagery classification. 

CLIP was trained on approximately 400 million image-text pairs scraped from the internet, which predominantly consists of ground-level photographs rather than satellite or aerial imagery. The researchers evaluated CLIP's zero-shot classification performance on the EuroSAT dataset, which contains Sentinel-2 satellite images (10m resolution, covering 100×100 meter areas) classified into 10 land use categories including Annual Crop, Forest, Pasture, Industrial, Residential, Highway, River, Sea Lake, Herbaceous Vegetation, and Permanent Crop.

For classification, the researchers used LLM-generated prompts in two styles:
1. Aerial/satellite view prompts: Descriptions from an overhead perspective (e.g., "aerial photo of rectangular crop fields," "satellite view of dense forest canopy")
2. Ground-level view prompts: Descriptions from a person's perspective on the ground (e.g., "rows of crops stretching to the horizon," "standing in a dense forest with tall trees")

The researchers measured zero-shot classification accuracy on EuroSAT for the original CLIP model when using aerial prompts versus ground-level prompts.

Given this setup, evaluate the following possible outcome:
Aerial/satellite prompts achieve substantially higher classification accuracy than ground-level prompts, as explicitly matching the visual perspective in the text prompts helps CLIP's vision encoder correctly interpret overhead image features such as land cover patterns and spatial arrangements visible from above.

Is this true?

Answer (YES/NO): NO